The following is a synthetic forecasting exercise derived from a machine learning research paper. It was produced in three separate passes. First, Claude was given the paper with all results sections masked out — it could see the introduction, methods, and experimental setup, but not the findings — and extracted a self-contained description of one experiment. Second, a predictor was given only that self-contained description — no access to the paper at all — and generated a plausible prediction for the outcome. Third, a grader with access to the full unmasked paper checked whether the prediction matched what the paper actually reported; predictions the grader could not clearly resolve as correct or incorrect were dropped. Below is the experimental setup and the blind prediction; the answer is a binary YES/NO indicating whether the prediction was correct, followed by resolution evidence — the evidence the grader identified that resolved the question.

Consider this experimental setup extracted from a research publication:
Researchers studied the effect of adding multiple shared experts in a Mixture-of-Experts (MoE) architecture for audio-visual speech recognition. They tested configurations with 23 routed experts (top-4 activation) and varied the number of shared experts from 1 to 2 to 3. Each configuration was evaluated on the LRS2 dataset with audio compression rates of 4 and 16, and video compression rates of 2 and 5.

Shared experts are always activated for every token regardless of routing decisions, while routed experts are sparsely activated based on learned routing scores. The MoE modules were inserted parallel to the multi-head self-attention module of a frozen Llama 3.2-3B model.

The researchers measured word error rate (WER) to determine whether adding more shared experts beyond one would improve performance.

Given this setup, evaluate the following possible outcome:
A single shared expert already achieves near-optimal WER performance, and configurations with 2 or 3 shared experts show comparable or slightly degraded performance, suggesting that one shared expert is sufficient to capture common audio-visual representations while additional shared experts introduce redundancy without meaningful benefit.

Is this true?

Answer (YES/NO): YES